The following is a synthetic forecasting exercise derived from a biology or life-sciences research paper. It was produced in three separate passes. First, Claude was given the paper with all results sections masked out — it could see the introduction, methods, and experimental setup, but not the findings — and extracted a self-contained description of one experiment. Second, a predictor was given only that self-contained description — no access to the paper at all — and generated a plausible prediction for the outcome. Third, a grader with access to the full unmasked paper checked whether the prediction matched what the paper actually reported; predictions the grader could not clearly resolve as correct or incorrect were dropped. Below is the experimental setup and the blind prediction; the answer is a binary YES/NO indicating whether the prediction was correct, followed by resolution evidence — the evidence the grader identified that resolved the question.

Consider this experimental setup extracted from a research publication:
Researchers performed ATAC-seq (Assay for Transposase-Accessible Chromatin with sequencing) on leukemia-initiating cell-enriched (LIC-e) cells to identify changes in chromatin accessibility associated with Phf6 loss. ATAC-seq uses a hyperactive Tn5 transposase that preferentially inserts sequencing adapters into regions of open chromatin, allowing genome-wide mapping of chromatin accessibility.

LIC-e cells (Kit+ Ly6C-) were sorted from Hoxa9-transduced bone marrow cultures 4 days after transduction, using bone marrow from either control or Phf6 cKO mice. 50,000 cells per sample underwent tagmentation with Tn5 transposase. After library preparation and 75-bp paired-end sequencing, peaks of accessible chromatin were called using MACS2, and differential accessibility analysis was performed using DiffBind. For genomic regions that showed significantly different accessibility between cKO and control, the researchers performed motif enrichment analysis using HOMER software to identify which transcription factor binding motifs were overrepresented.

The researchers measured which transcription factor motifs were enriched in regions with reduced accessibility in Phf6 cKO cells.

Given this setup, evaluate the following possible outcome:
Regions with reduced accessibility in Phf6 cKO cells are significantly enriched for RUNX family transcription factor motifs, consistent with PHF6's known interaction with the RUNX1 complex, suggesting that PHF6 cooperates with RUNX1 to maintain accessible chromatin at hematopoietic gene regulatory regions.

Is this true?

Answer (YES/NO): NO